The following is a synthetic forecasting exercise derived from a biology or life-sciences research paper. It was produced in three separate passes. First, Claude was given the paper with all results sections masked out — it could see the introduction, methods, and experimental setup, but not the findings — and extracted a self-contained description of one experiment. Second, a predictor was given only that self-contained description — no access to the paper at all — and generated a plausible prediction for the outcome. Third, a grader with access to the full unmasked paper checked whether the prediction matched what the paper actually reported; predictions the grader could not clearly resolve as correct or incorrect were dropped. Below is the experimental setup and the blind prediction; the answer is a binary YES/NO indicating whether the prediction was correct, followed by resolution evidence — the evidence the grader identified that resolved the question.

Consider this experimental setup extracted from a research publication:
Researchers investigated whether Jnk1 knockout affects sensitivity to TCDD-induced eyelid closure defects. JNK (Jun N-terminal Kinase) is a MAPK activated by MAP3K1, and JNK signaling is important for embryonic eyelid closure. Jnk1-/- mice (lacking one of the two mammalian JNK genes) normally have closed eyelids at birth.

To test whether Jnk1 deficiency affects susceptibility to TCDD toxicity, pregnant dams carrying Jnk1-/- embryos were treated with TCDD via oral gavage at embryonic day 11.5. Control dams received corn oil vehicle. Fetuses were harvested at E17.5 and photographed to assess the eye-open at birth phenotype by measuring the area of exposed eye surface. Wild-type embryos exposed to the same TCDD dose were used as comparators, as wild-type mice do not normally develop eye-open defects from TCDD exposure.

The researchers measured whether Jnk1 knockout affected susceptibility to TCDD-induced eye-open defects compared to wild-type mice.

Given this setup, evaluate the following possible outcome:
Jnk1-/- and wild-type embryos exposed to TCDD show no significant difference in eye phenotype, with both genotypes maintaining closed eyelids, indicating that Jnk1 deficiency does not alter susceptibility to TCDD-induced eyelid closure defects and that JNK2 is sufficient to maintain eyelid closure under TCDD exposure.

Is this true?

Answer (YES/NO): NO